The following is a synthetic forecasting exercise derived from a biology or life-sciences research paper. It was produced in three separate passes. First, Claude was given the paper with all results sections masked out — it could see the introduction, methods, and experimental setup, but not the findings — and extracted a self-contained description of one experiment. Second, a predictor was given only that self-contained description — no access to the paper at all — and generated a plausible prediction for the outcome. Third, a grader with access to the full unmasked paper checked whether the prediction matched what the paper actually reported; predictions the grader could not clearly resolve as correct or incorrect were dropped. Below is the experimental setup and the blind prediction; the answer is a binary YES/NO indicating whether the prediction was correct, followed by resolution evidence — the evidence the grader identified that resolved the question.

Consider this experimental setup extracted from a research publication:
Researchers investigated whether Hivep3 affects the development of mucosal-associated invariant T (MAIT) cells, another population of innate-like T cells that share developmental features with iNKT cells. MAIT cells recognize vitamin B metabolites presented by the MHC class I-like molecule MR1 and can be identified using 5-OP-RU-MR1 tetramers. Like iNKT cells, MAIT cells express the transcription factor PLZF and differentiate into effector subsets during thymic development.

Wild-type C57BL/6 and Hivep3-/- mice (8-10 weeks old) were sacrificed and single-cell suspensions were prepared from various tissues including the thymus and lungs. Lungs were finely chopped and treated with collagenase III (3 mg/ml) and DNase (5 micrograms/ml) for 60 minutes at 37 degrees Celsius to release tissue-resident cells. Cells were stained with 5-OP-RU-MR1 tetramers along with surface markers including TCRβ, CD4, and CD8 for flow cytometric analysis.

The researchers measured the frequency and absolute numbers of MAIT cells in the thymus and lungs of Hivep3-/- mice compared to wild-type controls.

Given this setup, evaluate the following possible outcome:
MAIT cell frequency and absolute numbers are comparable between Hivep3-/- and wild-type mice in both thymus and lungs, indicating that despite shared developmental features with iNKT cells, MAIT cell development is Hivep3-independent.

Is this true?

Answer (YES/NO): NO